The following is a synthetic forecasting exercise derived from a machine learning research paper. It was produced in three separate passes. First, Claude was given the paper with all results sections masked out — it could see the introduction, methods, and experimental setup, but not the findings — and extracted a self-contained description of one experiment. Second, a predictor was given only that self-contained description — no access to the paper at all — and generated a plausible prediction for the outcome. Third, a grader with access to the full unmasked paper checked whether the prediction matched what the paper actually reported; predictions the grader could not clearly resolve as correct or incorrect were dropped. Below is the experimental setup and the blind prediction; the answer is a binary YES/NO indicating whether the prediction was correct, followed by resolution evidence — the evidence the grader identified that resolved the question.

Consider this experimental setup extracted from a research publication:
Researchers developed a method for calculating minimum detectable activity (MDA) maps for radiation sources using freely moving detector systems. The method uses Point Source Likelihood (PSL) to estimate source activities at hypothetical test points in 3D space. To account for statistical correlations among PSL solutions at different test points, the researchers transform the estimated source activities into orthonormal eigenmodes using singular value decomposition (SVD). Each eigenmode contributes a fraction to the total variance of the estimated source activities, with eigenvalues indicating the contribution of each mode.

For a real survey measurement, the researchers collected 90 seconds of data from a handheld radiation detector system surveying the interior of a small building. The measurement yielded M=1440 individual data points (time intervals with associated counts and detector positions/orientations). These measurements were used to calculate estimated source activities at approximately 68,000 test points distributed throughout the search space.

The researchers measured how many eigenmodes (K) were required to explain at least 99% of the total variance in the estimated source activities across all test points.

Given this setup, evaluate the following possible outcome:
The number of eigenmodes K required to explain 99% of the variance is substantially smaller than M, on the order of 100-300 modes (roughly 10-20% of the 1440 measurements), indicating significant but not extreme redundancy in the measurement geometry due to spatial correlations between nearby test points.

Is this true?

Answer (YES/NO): NO